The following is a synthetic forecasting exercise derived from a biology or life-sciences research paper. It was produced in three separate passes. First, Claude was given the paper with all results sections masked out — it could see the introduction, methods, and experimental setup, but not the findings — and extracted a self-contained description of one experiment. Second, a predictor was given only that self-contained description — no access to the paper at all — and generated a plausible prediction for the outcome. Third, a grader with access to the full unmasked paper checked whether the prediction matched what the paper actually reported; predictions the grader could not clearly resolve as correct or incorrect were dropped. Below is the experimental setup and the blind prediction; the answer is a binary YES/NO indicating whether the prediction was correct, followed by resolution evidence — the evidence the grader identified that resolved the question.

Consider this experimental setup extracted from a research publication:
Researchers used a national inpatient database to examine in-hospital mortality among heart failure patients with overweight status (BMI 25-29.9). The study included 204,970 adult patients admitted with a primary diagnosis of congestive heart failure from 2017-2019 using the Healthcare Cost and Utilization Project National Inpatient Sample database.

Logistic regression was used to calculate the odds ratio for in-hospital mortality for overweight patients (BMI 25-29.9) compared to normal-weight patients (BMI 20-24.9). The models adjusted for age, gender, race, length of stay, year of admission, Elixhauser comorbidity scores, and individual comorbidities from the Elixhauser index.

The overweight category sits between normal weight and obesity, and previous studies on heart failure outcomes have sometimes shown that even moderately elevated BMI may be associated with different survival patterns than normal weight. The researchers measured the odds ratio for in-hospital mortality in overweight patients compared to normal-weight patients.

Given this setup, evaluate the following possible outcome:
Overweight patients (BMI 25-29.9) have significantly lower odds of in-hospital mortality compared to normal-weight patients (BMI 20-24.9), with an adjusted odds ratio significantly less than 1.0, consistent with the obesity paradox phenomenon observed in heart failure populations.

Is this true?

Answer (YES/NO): NO